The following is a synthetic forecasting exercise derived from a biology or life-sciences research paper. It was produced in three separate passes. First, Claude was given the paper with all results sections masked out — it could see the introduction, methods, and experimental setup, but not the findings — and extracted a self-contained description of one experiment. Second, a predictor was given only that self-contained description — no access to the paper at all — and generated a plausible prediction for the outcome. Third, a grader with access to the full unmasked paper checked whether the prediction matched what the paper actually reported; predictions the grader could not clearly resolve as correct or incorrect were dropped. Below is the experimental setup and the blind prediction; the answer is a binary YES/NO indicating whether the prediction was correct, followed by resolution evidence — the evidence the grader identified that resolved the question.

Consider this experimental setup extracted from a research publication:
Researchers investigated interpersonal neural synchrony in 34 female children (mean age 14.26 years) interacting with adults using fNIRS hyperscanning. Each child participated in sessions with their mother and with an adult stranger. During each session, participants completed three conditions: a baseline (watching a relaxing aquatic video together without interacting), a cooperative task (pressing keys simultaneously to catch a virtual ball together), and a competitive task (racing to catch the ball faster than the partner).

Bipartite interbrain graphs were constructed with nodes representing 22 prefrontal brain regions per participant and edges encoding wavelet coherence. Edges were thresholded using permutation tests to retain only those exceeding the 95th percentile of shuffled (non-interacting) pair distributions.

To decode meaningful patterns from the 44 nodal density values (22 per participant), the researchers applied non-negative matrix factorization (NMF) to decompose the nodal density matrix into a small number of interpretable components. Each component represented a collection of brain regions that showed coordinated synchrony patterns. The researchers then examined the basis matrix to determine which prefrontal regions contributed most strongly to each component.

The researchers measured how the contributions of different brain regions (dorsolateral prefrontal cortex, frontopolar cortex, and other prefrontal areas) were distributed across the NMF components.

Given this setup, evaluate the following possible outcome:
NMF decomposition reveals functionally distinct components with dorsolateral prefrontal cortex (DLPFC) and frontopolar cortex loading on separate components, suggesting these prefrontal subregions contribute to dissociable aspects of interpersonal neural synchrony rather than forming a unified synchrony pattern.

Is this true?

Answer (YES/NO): NO